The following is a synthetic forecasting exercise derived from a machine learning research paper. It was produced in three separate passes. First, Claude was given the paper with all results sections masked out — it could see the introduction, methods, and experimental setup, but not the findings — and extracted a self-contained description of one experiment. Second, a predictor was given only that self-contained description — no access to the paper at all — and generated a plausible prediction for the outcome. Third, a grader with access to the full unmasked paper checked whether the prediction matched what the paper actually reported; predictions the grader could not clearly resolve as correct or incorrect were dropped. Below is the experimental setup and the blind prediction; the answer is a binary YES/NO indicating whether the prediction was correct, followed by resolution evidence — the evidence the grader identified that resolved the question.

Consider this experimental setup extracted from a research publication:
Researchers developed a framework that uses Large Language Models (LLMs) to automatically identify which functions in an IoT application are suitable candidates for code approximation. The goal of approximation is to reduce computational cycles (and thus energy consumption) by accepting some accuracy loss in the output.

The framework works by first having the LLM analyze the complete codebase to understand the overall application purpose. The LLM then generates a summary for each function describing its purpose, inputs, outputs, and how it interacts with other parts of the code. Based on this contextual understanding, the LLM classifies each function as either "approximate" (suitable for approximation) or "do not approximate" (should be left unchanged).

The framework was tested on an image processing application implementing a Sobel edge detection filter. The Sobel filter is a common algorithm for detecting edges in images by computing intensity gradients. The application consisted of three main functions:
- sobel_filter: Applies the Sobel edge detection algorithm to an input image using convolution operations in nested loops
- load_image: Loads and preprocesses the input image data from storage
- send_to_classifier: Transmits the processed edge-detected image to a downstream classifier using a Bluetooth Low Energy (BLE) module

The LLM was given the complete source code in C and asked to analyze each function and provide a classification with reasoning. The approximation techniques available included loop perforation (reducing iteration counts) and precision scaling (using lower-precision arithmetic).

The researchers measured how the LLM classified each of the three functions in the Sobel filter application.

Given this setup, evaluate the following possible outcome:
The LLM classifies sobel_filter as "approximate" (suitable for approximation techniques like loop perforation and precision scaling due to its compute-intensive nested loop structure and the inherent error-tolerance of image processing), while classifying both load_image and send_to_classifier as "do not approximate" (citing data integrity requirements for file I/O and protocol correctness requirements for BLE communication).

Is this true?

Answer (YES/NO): YES